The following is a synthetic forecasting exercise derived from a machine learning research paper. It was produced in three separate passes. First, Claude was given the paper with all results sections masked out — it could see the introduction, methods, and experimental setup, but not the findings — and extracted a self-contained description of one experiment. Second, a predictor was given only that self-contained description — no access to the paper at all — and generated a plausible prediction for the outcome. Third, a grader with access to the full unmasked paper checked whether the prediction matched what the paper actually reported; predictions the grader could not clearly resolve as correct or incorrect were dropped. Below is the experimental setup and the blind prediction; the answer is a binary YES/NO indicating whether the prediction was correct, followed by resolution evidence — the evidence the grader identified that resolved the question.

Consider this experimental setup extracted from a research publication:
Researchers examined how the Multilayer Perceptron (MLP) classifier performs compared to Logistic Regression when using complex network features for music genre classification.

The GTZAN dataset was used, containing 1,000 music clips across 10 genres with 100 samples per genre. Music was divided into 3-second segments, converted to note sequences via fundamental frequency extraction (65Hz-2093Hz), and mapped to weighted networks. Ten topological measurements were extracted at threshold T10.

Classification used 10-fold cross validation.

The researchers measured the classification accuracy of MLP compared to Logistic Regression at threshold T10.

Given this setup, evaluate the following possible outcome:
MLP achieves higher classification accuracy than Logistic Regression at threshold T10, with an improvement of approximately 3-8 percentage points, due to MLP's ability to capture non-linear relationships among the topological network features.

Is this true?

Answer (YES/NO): NO